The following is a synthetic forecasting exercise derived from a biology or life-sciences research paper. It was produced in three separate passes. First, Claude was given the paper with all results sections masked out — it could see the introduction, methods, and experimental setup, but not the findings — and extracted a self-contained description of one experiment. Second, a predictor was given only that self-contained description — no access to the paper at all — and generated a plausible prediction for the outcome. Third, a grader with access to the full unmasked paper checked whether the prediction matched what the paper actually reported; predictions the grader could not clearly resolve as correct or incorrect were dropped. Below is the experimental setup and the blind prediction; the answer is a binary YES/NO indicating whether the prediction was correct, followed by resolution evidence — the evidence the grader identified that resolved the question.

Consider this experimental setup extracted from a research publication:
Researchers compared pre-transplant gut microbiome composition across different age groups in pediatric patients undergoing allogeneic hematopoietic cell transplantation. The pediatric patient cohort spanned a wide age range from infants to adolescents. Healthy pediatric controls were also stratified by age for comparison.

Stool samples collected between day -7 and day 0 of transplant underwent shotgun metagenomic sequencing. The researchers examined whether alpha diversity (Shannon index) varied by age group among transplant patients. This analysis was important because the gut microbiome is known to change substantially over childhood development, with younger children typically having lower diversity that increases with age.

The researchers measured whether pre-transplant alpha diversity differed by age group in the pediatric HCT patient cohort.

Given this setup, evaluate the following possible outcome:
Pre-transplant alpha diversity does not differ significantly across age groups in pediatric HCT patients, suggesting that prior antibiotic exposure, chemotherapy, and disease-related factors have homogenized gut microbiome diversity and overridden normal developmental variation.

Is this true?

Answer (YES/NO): YES